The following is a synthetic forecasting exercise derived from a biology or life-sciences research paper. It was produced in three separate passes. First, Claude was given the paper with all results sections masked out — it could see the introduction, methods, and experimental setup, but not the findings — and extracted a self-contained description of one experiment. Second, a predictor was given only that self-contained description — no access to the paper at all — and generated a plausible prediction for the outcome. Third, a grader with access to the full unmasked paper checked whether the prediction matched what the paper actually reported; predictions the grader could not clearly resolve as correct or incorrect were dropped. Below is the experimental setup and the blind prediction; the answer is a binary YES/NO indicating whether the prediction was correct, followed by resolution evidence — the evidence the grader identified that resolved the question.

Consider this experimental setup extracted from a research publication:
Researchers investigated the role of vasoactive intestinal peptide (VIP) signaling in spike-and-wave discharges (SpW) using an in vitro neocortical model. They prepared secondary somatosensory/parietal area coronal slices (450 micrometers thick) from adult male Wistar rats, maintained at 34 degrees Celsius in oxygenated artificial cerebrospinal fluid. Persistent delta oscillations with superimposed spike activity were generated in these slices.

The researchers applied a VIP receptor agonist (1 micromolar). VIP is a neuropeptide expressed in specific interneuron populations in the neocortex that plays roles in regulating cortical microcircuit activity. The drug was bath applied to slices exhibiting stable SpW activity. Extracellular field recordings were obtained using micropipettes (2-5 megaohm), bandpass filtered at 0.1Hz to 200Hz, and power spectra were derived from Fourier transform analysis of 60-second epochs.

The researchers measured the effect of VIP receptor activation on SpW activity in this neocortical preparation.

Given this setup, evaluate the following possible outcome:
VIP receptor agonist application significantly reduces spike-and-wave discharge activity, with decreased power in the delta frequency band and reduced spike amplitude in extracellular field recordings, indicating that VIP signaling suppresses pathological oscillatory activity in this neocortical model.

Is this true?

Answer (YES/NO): NO